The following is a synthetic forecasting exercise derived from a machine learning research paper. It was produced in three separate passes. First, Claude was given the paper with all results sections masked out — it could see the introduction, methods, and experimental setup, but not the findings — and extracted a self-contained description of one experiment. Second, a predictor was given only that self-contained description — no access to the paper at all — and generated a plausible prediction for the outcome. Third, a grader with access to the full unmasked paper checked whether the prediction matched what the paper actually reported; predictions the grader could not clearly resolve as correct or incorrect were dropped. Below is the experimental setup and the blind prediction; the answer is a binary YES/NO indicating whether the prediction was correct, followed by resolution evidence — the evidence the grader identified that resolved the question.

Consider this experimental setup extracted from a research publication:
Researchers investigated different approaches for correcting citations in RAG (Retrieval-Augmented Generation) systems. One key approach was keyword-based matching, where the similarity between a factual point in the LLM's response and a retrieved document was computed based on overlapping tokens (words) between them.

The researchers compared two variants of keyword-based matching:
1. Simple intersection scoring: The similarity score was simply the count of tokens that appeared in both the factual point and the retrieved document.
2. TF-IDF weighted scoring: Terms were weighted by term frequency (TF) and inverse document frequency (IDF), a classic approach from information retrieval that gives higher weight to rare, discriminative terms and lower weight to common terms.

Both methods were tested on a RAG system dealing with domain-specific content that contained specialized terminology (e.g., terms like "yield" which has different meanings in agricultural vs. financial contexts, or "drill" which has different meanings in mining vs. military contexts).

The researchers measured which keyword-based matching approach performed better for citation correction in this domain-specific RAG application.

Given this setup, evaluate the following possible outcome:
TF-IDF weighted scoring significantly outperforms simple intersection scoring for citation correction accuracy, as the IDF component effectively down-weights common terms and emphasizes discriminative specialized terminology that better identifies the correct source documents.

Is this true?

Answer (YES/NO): NO